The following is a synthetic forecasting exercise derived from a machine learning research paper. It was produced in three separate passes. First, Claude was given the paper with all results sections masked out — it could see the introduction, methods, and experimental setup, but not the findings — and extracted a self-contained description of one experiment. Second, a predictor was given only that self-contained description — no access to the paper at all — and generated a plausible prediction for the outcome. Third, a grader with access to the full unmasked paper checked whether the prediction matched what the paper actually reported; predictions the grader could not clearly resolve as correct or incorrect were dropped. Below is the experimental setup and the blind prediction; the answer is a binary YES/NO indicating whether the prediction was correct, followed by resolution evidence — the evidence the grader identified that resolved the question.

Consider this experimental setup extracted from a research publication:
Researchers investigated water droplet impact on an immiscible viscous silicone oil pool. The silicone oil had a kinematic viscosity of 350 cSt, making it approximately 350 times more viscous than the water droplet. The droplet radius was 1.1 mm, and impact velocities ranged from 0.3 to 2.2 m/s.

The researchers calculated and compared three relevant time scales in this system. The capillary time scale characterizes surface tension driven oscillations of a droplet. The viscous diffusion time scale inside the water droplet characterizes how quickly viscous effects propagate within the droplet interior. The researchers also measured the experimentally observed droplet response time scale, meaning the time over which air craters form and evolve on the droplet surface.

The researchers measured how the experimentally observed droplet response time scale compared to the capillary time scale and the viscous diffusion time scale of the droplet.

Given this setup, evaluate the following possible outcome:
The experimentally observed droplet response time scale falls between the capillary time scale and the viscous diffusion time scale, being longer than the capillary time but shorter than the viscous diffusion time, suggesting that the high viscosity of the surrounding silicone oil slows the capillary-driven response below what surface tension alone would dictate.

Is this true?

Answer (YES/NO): NO